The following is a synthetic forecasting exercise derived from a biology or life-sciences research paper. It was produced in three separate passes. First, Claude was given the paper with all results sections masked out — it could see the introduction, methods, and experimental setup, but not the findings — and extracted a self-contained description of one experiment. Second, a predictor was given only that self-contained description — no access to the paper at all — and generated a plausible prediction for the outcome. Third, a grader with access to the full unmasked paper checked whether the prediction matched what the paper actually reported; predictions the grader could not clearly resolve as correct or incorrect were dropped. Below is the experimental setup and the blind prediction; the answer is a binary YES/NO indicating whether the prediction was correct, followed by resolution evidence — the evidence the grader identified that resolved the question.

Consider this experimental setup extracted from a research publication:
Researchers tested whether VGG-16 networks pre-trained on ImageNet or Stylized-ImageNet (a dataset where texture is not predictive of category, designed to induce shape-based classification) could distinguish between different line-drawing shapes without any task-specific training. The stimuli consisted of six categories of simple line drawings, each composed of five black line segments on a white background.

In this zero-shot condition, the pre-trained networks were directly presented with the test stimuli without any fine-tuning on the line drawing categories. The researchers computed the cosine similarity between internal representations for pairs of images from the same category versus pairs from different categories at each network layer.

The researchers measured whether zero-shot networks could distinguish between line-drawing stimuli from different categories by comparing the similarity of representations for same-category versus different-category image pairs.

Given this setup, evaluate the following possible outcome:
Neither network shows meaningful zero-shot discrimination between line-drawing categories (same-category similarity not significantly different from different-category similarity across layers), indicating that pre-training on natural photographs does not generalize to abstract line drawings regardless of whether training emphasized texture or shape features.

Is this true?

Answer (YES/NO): YES